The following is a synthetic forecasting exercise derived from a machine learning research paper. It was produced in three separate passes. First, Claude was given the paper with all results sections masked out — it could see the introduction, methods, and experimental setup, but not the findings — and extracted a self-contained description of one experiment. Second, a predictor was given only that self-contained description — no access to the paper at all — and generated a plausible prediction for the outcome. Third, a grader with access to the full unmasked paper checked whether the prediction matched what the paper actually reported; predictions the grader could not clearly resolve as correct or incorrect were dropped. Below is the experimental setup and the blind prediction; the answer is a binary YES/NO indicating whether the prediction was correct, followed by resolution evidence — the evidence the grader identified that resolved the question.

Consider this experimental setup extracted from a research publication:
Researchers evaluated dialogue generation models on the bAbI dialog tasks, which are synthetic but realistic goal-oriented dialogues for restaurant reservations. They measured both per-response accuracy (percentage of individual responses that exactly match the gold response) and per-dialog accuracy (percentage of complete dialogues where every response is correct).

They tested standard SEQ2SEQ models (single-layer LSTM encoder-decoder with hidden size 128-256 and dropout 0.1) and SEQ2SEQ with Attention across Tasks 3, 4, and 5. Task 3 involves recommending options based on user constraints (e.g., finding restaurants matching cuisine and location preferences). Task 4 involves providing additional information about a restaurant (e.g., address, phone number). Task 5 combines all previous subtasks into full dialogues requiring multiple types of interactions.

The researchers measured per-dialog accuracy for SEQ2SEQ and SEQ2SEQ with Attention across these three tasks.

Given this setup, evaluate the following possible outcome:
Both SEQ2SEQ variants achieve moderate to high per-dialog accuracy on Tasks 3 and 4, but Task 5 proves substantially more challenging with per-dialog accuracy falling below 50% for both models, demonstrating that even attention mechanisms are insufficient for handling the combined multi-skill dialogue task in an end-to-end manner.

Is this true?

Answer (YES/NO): NO